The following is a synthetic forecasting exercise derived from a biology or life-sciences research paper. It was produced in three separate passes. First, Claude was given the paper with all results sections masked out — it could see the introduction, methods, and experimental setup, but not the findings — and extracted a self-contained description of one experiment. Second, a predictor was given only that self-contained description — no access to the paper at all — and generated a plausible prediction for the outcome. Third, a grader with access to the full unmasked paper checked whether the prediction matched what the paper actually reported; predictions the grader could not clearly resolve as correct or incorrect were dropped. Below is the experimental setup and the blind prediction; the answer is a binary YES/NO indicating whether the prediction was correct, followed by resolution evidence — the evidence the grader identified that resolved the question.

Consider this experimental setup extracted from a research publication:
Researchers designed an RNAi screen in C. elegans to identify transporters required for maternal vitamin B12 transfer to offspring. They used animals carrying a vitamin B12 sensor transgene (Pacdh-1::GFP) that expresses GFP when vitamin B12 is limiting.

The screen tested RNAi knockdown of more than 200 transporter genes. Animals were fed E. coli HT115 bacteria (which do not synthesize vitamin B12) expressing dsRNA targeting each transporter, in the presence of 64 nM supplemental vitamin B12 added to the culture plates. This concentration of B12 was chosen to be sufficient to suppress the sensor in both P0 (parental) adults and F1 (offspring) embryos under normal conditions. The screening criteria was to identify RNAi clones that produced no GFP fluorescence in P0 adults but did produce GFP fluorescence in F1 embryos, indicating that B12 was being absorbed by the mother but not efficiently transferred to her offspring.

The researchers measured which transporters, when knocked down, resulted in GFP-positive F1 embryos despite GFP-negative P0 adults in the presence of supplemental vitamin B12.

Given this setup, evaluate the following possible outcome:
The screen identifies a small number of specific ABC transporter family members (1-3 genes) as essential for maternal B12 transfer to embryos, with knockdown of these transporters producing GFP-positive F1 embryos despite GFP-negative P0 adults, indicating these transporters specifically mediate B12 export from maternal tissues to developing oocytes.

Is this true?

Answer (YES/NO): YES